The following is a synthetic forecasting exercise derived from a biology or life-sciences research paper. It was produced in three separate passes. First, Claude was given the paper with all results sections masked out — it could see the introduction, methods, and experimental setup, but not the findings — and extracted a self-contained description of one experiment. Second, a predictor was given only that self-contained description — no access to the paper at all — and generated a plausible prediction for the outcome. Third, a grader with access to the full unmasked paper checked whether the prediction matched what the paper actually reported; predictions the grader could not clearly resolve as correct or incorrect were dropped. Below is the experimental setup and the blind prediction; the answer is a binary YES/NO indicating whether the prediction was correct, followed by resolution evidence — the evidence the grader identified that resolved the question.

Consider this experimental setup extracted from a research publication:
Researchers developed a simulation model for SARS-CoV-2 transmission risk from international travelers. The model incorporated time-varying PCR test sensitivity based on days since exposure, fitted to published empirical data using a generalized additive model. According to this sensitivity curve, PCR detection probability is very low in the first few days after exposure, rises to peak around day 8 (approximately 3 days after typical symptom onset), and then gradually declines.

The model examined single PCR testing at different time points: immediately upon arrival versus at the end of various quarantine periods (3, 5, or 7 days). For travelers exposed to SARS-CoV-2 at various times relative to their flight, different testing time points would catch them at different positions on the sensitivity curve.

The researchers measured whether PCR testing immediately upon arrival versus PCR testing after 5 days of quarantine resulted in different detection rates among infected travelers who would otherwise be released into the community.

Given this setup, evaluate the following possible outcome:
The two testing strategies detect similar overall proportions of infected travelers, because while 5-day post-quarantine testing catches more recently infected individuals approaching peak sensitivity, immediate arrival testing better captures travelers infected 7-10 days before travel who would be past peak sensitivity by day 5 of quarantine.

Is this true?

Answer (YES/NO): NO